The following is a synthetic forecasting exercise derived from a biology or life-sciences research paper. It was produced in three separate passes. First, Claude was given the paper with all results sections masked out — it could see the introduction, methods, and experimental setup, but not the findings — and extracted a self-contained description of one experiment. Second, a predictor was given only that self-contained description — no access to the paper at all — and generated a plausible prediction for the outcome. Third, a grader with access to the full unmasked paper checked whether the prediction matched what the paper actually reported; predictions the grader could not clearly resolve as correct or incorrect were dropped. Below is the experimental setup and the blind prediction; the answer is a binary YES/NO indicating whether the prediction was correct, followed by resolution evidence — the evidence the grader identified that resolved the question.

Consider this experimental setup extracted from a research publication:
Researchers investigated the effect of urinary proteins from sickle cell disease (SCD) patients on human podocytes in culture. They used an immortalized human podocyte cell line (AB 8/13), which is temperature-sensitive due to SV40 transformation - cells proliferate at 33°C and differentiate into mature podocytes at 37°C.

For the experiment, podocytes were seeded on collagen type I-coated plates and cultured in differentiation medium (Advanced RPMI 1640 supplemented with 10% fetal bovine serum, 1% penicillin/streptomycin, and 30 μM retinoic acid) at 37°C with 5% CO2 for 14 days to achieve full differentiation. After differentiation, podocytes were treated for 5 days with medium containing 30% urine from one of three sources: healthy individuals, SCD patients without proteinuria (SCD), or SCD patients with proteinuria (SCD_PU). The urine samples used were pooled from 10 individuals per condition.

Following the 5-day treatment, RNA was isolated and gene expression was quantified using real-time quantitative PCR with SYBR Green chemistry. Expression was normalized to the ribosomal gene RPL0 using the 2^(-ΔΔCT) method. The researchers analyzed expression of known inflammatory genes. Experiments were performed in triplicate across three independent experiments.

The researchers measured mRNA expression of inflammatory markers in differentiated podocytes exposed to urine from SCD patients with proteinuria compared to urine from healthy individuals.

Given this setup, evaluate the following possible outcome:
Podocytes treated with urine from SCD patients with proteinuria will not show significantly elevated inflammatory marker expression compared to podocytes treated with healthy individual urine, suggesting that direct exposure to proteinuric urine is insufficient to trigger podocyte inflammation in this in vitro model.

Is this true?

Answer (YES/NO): NO